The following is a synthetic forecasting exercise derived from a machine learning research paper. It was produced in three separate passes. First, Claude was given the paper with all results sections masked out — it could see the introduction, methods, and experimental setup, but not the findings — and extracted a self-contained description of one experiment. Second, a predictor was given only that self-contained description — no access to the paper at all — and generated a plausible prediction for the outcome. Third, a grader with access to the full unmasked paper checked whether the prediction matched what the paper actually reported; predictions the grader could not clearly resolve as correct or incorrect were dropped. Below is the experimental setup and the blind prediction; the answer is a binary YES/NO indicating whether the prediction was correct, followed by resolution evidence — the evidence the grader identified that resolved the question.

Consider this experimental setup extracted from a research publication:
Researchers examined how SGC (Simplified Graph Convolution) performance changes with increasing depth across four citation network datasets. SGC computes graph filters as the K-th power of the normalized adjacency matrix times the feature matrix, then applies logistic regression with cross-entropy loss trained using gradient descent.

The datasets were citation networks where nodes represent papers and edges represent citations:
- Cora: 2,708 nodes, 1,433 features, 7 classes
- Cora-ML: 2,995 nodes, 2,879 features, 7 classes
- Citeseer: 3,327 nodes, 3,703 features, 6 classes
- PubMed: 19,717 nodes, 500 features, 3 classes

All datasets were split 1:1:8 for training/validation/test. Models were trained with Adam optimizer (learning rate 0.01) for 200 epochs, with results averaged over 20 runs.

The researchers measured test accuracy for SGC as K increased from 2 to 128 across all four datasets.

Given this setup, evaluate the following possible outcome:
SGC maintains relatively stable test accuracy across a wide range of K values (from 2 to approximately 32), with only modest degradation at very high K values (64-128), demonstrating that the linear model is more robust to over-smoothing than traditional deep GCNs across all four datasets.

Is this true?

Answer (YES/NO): NO